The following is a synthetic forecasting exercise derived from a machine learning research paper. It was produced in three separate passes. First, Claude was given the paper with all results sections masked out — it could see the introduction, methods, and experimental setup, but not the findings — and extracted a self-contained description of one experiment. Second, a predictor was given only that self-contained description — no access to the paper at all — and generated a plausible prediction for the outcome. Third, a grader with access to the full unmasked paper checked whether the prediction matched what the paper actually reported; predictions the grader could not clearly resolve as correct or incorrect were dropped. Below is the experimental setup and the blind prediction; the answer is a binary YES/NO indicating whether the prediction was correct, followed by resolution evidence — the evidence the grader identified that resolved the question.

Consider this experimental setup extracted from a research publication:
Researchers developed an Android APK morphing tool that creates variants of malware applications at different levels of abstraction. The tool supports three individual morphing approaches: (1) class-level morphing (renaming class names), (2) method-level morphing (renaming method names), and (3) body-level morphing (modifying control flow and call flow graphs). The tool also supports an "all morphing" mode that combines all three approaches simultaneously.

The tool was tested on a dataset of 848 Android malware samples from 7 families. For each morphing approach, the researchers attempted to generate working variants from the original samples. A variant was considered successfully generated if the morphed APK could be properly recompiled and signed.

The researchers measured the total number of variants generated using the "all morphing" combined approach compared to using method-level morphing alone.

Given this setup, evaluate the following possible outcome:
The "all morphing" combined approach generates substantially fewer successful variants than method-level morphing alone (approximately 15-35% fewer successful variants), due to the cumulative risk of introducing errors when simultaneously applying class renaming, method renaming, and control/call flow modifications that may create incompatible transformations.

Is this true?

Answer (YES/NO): NO